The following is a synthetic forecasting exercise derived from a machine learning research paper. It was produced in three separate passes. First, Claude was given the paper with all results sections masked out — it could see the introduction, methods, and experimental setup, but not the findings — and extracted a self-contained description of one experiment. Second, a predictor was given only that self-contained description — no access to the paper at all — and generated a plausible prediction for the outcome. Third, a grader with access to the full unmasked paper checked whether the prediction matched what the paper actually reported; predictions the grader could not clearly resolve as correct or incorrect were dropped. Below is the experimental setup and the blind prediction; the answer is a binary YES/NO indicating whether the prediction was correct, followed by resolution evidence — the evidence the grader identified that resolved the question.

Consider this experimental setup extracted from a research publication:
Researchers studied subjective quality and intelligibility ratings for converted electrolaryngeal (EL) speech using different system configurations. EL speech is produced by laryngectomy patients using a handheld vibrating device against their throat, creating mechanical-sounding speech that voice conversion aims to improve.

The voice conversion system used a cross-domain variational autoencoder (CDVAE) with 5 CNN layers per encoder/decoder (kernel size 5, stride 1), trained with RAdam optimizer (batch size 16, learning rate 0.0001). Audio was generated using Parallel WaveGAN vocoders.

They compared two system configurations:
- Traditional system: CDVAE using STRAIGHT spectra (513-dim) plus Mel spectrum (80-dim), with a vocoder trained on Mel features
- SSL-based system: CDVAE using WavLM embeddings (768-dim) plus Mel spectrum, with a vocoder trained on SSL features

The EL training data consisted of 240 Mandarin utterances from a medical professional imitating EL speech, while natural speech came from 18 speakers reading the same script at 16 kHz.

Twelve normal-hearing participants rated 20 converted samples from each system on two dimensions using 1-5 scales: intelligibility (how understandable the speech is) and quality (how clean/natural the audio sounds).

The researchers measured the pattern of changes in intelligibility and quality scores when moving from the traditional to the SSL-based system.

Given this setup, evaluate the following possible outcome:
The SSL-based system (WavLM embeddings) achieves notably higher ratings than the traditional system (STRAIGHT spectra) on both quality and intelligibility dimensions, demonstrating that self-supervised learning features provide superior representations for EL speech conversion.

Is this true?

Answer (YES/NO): NO